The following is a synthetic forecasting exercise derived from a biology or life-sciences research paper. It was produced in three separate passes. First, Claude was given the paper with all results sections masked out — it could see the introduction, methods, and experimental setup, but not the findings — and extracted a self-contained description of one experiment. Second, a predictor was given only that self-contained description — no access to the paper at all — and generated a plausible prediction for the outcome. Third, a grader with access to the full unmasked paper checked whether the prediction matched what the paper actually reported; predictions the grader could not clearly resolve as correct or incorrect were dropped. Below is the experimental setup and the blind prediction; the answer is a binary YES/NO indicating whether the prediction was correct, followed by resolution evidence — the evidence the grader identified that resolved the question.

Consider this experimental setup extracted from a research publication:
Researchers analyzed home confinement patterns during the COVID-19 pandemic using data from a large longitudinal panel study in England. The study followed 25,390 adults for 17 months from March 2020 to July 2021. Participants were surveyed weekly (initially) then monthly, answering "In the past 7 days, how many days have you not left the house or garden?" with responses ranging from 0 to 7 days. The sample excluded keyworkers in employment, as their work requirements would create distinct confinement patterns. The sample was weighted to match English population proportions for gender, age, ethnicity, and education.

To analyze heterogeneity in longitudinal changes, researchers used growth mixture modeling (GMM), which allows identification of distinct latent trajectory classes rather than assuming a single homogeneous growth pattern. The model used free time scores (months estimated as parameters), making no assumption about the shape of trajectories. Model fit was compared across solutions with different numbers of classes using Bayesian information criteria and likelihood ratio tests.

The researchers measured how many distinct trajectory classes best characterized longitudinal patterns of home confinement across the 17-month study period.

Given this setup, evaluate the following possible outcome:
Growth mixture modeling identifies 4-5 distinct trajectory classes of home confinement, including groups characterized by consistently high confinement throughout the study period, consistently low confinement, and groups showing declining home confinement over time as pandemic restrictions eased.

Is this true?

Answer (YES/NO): NO